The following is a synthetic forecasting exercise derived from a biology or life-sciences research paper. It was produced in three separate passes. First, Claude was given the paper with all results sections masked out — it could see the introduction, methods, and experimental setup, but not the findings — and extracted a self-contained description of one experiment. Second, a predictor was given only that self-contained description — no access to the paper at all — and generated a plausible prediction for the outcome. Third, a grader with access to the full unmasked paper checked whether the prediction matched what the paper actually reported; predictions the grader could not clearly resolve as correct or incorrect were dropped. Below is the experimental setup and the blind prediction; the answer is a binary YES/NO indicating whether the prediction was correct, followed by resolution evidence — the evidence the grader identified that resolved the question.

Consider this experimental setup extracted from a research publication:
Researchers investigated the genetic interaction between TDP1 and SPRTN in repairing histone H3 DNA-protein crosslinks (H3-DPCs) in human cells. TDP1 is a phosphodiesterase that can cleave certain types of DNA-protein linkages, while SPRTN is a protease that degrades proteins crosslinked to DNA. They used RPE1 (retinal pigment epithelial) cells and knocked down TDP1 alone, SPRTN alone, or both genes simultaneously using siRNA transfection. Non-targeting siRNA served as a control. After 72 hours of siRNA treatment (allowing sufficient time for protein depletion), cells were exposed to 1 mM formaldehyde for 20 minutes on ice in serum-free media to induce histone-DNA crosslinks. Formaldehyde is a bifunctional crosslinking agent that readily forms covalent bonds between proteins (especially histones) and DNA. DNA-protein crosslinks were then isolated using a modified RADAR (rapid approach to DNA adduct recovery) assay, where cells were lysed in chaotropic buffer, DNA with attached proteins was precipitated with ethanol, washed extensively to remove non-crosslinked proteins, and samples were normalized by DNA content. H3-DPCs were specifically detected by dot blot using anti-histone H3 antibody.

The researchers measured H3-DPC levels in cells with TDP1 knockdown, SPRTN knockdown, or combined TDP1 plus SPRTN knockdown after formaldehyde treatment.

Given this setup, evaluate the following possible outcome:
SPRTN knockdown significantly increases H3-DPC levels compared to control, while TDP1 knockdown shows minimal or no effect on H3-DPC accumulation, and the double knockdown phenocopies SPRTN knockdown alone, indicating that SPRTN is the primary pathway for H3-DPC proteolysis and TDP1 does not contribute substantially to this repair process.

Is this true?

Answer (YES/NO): NO